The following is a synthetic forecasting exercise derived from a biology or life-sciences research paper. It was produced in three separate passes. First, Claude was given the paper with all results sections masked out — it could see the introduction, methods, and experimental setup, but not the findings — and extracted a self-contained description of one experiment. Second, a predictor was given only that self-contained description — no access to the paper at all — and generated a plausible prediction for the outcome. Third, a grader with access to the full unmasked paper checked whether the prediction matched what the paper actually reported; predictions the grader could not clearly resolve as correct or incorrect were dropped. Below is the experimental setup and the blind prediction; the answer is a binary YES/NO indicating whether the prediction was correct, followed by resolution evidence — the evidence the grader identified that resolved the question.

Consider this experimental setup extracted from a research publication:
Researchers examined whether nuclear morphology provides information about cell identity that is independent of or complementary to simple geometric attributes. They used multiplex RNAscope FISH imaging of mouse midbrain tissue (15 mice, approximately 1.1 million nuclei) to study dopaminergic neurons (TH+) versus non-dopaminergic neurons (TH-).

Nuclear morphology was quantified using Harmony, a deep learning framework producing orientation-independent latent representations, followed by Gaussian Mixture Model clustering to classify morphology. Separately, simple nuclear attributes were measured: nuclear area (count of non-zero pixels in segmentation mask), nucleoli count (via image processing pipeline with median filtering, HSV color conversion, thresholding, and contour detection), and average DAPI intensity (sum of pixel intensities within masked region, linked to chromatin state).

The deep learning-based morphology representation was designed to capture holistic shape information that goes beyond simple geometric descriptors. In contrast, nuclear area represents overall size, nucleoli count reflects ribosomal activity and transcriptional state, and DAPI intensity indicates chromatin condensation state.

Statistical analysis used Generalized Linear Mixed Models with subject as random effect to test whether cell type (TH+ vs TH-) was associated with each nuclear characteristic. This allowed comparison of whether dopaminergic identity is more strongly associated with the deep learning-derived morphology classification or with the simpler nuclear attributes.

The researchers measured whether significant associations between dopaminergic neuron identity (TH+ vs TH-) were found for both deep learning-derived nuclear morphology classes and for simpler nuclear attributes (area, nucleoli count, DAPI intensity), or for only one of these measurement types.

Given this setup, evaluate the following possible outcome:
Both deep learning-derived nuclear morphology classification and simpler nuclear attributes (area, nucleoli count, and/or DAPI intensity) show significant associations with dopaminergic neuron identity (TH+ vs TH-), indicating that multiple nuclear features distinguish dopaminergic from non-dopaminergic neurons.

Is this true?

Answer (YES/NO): NO